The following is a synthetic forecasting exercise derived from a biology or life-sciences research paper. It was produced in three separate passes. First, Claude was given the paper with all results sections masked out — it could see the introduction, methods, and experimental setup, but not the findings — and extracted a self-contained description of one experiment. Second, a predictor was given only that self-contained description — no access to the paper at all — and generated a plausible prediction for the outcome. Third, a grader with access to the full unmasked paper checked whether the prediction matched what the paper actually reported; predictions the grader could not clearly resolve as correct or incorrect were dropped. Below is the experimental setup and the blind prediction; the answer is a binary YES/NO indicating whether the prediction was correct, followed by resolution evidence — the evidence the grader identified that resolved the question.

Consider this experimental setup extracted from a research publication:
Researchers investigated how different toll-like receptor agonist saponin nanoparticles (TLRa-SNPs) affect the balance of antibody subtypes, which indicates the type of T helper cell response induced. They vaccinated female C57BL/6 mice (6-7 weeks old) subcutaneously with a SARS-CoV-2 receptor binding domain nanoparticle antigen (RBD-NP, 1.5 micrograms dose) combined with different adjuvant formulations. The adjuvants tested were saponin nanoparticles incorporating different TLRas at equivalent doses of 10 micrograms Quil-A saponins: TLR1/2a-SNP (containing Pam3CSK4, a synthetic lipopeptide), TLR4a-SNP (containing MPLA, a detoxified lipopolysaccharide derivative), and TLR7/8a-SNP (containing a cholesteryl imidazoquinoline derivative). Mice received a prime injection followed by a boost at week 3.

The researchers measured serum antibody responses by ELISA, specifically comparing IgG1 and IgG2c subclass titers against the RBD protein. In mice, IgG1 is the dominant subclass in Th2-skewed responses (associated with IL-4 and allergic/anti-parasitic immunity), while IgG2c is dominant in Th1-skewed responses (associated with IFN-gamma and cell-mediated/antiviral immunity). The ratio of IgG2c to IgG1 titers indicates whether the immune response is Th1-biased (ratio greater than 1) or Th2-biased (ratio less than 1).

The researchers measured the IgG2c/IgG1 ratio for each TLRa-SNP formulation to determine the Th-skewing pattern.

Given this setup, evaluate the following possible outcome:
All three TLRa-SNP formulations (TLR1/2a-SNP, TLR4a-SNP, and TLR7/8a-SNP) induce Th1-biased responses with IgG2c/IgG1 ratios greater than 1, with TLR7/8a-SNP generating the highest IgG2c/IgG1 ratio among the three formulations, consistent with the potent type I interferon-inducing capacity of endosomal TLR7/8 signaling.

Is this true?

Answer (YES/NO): NO